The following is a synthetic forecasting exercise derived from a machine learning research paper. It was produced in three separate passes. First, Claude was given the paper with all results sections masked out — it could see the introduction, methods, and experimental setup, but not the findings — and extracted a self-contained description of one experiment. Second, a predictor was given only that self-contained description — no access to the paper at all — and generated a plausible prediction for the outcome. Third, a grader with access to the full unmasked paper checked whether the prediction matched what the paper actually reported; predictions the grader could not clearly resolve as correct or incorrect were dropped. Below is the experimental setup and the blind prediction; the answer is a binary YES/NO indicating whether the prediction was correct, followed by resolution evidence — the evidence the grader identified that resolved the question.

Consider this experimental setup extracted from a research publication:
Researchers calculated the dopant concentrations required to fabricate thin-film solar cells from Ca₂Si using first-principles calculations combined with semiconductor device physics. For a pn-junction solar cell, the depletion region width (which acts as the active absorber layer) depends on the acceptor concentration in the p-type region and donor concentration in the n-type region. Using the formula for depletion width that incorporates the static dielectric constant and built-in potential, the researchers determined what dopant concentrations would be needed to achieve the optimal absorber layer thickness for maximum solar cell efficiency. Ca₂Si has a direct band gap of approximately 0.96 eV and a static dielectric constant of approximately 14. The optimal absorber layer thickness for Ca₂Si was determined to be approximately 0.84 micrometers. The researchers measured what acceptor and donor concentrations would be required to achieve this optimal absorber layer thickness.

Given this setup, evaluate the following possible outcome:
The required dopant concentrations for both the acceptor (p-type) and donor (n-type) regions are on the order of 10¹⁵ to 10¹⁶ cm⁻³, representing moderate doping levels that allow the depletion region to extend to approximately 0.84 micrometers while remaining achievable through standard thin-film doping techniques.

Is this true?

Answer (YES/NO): NO